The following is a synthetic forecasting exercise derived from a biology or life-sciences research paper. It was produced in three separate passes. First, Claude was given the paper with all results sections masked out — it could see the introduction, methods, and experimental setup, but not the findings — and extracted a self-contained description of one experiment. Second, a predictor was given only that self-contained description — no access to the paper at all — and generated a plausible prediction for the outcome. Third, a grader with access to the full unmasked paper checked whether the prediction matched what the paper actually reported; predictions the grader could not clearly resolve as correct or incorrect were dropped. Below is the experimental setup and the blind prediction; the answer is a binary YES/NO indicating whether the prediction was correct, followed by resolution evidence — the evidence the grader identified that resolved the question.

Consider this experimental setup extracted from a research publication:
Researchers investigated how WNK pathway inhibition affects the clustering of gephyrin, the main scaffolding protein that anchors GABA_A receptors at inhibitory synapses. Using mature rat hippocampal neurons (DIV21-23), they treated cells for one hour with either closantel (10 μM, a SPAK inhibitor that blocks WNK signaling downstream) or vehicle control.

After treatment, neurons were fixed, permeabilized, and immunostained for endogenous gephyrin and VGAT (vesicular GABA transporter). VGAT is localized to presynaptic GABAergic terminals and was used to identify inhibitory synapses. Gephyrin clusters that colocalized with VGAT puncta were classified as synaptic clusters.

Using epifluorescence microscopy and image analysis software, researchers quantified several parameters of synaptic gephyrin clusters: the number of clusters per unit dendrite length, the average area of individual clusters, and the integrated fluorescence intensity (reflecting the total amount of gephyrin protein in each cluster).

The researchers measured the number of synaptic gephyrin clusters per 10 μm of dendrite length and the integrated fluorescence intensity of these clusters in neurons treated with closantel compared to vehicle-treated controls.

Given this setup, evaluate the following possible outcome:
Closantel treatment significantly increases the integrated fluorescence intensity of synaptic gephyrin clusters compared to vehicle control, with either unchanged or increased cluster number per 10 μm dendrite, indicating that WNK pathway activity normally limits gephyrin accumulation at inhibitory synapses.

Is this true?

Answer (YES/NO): NO